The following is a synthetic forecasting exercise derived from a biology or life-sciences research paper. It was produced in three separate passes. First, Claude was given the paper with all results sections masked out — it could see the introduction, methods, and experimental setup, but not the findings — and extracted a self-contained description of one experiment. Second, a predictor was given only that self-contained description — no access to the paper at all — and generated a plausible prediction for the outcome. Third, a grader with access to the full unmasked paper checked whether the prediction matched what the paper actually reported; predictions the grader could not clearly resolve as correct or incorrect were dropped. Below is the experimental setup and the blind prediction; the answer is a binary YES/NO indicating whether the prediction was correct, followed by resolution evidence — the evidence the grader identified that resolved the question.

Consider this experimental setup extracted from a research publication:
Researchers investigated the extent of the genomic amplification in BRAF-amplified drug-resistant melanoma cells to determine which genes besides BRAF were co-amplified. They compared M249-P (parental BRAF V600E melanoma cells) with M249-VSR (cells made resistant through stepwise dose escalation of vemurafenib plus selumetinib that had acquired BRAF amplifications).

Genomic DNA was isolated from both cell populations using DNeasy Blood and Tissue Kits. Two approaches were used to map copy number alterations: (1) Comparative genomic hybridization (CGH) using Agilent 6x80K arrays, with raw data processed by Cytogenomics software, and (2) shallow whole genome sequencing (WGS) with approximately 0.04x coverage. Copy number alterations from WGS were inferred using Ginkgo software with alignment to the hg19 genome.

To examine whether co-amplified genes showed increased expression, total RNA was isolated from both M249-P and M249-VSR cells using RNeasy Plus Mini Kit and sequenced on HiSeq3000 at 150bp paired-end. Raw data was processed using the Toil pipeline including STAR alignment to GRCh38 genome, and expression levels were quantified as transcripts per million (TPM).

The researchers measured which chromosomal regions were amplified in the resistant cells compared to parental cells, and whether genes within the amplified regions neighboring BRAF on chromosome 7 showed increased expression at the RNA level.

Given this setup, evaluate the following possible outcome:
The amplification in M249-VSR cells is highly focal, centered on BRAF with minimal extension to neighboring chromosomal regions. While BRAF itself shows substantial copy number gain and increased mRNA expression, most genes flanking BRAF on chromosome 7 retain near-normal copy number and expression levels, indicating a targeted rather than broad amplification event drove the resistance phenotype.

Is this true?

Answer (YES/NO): NO